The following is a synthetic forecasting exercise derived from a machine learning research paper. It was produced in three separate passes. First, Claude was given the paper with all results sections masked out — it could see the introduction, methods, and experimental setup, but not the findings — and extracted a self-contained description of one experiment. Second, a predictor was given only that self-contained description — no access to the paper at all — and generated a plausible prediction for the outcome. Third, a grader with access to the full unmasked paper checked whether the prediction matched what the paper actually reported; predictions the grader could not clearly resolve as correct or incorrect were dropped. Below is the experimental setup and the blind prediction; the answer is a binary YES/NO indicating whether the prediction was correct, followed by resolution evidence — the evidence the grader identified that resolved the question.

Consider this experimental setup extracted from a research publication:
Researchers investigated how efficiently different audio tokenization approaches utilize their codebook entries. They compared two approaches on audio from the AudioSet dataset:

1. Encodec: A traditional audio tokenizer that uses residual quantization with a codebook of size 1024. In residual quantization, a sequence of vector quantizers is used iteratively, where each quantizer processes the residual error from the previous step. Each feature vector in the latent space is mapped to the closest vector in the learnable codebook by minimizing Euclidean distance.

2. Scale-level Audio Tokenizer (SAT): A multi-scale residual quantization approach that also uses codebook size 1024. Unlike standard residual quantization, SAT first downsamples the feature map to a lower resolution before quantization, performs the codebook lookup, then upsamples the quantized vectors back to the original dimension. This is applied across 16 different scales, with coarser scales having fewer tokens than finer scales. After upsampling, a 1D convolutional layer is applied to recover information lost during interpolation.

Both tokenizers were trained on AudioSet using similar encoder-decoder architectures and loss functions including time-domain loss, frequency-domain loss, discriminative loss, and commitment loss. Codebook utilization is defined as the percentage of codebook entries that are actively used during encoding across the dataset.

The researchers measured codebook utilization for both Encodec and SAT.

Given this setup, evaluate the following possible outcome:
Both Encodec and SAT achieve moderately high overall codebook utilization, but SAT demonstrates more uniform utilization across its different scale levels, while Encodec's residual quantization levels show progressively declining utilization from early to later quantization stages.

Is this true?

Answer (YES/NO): NO